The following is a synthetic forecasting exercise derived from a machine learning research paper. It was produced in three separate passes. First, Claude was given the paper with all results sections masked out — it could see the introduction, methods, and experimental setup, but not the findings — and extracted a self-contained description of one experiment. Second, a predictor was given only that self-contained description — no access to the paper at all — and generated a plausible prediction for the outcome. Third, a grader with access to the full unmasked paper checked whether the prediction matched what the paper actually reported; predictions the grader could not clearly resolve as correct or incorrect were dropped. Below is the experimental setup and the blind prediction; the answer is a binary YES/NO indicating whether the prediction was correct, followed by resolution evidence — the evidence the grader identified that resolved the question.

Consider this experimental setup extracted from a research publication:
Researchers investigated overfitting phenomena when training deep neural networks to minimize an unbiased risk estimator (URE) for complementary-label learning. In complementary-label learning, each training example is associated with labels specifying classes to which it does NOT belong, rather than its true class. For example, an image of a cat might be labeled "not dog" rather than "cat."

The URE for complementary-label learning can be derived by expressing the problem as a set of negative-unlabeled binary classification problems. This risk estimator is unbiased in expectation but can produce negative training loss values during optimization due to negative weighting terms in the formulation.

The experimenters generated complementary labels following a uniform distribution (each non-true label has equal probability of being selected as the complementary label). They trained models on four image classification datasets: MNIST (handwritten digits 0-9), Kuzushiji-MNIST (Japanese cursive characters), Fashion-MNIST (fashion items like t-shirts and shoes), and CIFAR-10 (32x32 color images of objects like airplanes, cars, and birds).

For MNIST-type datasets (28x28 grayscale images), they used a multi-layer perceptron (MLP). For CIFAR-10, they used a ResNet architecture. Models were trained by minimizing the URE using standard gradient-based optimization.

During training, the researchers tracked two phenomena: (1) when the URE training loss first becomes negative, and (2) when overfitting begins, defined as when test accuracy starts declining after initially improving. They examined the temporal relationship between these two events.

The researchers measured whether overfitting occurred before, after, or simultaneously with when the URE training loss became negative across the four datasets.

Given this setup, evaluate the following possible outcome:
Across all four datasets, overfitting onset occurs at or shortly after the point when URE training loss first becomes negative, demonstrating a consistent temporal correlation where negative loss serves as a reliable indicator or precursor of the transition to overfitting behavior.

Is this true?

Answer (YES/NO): NO